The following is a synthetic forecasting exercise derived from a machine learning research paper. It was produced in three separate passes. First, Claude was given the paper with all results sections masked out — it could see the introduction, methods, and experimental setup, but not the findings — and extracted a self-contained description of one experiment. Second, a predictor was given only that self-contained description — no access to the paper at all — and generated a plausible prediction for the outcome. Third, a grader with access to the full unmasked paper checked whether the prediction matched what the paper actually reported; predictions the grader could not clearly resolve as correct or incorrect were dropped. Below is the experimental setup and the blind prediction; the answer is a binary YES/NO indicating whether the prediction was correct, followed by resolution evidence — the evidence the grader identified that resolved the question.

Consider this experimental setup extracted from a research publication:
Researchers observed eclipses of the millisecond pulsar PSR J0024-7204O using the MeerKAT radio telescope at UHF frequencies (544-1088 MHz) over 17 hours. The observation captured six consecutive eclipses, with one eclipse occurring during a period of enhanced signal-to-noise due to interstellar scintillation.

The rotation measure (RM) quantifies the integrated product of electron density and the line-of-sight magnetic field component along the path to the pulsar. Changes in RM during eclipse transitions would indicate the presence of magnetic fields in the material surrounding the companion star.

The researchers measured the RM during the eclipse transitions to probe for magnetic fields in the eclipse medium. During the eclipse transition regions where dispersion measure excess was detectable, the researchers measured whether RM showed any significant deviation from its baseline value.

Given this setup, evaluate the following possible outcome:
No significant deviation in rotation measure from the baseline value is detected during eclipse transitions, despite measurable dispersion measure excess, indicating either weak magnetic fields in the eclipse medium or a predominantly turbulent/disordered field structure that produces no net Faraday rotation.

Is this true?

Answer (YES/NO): NO